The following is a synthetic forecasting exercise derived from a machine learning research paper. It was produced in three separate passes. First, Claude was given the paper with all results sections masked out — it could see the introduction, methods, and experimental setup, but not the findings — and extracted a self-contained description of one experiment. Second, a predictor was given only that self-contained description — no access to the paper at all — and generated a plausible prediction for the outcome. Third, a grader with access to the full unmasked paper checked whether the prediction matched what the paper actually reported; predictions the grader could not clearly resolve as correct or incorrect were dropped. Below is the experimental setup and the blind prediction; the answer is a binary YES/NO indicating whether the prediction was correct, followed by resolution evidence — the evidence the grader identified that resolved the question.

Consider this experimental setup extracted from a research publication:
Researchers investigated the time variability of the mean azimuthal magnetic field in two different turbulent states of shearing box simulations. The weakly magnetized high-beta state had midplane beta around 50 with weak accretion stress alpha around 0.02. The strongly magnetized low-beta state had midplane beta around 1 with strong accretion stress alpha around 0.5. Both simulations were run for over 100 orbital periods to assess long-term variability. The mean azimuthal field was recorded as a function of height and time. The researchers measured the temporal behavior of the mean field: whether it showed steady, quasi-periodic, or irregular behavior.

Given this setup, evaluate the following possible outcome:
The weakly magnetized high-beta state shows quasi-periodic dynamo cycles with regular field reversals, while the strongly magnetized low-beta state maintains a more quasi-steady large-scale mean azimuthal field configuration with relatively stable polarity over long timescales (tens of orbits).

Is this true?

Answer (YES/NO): YES